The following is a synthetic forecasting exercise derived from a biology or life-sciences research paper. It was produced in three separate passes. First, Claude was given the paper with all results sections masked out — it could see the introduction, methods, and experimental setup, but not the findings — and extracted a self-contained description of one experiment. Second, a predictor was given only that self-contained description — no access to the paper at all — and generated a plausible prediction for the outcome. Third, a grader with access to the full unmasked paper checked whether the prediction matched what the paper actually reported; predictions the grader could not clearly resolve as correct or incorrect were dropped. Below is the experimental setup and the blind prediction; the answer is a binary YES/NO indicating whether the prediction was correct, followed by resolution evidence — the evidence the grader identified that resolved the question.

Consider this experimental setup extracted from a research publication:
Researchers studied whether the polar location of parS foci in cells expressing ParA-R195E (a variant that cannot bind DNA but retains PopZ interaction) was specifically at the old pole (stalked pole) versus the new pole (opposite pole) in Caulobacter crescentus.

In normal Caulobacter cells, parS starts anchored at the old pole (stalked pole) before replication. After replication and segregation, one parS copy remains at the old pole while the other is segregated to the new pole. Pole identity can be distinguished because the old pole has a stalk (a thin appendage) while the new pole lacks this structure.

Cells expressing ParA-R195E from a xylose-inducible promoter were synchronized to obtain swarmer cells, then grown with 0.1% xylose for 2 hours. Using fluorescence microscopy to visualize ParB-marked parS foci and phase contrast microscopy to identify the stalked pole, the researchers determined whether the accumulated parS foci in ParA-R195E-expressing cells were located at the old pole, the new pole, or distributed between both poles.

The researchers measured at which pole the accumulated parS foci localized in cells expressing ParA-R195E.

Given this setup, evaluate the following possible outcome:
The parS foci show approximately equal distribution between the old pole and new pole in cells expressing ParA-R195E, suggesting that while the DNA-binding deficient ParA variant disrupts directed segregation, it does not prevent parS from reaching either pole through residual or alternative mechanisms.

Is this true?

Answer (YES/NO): NO